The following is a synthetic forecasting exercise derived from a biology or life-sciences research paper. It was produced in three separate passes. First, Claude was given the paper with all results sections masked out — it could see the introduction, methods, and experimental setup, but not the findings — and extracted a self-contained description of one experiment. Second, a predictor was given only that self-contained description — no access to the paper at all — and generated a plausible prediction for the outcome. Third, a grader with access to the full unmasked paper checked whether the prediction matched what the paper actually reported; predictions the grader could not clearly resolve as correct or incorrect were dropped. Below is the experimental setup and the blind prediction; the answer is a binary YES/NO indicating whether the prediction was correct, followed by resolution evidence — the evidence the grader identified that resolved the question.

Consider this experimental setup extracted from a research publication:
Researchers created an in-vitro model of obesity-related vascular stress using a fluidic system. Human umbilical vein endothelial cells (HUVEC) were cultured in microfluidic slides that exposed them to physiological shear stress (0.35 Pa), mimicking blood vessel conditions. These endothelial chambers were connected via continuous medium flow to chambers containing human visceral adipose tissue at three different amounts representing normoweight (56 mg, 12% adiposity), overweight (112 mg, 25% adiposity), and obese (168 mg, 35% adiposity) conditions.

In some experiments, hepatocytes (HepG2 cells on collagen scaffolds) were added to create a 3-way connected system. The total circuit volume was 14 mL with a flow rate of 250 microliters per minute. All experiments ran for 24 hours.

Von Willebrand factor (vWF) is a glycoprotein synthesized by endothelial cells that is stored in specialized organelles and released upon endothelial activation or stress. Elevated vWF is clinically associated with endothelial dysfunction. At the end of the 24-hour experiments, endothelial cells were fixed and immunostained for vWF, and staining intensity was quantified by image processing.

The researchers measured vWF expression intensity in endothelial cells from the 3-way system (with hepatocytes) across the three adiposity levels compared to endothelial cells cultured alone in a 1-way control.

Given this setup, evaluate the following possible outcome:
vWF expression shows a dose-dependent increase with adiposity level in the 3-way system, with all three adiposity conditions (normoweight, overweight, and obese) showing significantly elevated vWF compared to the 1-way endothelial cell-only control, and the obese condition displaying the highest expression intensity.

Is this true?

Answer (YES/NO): NO